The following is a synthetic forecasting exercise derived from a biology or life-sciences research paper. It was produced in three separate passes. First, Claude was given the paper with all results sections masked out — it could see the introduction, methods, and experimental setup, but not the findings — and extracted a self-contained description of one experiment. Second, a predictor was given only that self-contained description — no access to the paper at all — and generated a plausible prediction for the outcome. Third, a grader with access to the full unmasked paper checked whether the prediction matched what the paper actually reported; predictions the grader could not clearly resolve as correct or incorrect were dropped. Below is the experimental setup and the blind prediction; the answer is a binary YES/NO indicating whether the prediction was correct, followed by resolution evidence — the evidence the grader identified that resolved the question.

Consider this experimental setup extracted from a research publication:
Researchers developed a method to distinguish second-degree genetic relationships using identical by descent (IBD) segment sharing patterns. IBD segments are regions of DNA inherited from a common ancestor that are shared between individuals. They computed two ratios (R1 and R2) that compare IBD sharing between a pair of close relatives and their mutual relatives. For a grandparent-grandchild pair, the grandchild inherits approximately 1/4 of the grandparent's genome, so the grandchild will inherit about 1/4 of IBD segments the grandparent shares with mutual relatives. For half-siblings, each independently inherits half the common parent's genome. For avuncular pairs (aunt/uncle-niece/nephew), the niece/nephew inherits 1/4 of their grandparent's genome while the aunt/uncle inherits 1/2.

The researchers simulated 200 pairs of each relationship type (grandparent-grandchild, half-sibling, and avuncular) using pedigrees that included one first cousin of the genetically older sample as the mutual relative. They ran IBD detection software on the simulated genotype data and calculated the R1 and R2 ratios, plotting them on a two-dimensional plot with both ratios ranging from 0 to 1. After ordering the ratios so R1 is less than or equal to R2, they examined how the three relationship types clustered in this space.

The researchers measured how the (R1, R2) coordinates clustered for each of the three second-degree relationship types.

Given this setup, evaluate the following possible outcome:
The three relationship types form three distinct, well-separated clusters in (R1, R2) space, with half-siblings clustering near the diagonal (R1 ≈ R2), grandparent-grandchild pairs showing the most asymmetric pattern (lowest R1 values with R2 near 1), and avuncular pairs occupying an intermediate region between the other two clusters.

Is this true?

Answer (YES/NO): NO